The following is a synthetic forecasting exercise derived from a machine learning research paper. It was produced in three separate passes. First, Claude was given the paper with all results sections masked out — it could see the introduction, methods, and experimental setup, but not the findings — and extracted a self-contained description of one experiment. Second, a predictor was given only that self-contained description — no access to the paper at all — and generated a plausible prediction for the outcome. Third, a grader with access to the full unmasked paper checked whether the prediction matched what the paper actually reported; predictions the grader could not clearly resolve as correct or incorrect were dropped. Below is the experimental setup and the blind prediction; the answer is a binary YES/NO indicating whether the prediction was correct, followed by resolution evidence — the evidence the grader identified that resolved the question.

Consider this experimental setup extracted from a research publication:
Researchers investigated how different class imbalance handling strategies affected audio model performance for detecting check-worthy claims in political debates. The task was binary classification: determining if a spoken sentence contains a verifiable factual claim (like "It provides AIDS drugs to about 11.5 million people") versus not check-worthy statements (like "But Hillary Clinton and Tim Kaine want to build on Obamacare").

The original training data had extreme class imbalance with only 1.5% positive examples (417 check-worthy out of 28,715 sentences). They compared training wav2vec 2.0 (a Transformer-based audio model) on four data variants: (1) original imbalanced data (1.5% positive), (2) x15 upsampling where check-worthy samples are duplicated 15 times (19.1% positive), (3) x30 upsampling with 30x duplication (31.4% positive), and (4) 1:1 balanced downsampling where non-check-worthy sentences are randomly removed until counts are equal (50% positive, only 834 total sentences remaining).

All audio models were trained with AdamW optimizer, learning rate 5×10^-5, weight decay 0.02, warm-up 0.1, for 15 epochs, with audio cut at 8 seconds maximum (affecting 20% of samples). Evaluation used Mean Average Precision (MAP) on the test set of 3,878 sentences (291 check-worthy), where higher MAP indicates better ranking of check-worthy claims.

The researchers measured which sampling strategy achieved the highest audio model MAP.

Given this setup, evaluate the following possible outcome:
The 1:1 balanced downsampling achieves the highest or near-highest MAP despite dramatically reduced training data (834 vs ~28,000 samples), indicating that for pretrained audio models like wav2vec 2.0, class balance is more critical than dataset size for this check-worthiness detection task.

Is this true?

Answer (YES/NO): NO